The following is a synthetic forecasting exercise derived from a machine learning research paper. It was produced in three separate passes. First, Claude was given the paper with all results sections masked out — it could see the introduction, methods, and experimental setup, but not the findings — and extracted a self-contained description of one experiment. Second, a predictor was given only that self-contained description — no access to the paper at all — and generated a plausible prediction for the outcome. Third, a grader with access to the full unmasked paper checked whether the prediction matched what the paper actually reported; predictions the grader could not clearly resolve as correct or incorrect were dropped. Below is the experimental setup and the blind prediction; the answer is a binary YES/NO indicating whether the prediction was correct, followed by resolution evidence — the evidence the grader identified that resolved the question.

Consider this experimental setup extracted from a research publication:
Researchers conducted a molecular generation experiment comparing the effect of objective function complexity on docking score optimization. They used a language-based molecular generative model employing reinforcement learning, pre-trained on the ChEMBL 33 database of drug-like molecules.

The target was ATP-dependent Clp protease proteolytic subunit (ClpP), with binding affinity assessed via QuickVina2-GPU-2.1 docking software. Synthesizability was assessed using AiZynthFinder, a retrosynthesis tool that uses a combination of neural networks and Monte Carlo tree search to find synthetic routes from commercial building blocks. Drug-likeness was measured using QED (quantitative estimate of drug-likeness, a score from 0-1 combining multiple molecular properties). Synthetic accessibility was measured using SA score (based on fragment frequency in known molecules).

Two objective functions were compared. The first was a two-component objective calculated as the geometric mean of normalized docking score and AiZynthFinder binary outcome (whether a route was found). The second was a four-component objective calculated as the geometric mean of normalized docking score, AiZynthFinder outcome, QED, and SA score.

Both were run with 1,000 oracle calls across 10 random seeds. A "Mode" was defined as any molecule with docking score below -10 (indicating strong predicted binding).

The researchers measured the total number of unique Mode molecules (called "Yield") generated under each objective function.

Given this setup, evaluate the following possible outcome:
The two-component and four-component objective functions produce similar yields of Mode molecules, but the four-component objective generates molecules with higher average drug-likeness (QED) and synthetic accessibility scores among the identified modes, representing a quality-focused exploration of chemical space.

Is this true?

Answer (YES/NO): NO